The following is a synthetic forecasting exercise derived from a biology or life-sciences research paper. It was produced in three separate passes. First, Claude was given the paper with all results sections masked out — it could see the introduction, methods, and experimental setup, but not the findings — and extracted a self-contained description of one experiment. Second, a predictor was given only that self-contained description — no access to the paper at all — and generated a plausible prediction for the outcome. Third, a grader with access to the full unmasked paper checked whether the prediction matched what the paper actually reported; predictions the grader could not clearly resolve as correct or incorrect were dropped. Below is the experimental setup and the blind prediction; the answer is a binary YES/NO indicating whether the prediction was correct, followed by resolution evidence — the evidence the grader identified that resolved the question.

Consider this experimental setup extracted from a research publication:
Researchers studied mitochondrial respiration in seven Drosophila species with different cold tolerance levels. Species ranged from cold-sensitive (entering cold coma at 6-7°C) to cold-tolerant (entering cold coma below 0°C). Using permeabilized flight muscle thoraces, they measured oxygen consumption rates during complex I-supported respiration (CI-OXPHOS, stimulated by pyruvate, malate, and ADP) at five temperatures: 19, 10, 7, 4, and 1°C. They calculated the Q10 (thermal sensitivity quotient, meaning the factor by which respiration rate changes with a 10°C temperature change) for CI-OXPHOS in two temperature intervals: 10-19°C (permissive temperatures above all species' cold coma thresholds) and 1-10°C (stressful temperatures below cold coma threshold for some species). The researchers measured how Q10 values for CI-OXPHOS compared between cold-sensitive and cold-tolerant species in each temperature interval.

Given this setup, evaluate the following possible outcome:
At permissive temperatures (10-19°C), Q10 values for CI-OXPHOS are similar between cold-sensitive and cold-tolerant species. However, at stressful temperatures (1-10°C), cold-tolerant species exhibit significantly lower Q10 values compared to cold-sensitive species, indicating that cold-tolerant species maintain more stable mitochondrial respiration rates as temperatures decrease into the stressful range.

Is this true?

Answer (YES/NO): YES